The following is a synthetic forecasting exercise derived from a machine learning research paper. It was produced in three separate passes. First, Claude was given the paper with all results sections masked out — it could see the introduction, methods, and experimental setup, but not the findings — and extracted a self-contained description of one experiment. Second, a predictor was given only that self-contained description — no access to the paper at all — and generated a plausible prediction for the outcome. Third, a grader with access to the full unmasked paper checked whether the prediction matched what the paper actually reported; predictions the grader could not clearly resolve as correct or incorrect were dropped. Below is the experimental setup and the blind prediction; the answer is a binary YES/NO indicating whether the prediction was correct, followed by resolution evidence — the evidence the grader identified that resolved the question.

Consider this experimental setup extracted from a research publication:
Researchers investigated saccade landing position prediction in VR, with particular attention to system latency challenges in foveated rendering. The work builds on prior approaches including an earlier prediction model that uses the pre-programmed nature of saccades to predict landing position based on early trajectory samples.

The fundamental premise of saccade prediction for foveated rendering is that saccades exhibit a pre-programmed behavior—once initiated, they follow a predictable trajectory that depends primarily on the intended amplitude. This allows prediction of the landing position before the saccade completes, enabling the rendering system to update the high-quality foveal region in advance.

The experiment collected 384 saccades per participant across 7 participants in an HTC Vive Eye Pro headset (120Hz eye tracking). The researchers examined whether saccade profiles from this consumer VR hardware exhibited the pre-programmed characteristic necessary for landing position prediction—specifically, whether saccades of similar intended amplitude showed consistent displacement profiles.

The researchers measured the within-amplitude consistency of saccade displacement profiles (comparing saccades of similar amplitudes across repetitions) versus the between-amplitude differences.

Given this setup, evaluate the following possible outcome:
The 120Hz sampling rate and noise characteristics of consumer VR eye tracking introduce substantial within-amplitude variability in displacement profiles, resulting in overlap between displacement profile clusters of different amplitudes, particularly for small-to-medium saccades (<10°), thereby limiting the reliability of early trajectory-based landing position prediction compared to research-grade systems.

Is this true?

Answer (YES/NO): NO